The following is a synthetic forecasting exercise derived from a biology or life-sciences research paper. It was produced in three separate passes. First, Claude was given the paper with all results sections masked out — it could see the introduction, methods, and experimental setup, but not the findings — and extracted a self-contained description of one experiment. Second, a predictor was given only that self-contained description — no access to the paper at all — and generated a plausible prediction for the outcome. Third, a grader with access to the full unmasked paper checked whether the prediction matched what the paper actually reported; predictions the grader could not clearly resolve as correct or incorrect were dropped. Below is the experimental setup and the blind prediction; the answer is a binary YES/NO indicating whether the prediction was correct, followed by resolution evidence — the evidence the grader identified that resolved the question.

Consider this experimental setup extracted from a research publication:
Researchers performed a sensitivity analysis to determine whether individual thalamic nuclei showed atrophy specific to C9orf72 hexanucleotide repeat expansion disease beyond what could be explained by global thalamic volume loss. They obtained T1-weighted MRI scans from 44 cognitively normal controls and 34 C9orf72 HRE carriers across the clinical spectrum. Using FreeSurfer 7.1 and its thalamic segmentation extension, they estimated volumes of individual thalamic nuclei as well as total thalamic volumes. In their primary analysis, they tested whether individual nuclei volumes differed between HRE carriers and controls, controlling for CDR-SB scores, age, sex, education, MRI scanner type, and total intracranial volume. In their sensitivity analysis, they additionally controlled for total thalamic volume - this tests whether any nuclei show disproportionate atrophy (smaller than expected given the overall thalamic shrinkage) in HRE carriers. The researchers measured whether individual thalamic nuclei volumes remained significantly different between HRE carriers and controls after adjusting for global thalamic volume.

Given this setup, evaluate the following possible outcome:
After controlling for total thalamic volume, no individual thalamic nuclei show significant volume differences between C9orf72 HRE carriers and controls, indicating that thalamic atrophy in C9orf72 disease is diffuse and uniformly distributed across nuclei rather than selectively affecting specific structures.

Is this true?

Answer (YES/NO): NO